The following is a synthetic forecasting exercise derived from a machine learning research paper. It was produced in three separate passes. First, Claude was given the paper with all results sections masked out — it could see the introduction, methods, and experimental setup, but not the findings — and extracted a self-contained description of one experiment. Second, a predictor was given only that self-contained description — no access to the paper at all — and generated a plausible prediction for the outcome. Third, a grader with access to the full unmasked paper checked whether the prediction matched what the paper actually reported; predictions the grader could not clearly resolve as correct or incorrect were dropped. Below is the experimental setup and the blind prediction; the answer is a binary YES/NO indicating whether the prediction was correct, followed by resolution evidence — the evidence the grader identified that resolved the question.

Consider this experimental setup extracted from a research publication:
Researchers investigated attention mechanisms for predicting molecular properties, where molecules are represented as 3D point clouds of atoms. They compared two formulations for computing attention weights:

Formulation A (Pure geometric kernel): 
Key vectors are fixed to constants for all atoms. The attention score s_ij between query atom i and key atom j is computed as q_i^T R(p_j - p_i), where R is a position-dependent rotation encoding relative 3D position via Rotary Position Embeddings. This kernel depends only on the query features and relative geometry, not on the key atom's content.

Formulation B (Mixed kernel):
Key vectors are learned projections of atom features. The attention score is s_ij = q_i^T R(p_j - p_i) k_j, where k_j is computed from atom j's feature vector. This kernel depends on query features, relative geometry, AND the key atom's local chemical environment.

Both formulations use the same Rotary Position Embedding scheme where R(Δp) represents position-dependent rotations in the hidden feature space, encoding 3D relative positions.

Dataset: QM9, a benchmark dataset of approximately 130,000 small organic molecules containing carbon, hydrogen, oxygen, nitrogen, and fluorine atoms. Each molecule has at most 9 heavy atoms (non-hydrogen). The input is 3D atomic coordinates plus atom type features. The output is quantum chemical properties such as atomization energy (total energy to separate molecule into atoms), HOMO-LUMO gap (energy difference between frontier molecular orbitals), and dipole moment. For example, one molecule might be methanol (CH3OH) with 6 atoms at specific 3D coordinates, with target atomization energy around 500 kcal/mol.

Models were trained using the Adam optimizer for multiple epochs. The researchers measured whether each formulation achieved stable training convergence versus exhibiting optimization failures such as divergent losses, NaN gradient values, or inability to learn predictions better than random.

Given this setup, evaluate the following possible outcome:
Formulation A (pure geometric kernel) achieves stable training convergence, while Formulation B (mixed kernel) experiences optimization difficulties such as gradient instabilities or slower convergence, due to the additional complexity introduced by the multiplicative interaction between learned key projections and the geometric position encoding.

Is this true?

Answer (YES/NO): YES